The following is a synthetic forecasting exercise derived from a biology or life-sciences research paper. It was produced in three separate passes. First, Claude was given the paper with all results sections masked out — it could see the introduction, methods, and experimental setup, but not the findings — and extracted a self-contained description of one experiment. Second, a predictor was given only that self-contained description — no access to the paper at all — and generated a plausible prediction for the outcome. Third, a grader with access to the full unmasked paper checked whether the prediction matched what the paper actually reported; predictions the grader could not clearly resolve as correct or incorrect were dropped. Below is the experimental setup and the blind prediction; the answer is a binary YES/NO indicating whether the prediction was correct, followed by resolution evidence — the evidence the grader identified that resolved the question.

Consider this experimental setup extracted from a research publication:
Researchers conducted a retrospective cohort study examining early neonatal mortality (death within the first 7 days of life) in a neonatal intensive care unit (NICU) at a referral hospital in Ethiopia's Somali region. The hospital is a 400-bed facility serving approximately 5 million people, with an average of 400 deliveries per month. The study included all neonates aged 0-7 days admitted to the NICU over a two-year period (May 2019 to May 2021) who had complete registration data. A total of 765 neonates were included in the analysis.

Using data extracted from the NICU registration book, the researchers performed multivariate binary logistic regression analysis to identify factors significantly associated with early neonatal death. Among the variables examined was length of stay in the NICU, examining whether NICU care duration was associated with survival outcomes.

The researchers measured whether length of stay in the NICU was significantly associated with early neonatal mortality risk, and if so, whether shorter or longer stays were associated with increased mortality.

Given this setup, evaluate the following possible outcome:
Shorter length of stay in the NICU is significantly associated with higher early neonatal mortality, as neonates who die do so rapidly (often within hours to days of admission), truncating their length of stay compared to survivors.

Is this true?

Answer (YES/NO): YES